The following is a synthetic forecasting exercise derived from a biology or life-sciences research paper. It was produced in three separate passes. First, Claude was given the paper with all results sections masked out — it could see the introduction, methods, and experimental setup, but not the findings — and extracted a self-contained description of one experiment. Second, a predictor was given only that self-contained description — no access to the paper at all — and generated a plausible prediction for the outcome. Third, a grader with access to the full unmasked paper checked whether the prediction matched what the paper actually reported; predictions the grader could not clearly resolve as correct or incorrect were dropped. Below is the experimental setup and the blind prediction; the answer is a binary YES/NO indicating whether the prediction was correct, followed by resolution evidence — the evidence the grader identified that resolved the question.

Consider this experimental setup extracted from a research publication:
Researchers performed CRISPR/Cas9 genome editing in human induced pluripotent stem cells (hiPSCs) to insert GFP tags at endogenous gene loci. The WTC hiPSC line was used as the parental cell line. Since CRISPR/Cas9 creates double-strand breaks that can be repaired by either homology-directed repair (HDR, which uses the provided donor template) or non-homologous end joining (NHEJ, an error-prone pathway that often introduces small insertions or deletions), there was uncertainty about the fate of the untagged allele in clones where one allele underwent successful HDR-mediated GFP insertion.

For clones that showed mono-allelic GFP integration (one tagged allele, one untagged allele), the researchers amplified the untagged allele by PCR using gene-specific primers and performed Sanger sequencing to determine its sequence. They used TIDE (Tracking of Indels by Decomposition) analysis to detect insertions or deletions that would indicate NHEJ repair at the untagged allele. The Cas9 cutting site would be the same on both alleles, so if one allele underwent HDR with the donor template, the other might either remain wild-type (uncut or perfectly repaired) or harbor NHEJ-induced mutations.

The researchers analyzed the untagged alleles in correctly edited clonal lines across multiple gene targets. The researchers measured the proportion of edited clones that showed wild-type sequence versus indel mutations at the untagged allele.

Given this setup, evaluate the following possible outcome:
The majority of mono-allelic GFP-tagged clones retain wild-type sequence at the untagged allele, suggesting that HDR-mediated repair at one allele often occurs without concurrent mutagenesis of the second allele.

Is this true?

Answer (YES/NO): YES